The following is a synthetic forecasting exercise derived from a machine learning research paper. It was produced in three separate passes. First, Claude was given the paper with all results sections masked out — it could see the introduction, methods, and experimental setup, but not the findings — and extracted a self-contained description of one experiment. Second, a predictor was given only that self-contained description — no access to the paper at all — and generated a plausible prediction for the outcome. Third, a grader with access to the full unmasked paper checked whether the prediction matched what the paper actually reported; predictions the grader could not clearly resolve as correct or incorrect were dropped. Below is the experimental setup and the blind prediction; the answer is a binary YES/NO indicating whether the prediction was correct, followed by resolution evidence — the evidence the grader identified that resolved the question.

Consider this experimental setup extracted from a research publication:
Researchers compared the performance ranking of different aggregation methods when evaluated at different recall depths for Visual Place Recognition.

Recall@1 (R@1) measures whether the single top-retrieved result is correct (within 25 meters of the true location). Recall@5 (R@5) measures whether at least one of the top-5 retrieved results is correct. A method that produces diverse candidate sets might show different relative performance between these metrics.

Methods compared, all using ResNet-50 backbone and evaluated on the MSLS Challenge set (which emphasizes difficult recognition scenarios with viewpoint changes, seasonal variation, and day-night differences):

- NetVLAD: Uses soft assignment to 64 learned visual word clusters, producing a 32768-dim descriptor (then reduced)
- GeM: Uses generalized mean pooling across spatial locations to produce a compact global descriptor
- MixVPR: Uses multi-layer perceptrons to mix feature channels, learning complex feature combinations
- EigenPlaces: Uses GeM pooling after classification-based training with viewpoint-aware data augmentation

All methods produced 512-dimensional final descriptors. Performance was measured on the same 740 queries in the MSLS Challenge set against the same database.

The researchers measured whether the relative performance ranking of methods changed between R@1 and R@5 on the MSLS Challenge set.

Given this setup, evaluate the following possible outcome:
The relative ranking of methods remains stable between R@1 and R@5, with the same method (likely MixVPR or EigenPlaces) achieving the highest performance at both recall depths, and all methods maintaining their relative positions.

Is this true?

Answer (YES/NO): YES